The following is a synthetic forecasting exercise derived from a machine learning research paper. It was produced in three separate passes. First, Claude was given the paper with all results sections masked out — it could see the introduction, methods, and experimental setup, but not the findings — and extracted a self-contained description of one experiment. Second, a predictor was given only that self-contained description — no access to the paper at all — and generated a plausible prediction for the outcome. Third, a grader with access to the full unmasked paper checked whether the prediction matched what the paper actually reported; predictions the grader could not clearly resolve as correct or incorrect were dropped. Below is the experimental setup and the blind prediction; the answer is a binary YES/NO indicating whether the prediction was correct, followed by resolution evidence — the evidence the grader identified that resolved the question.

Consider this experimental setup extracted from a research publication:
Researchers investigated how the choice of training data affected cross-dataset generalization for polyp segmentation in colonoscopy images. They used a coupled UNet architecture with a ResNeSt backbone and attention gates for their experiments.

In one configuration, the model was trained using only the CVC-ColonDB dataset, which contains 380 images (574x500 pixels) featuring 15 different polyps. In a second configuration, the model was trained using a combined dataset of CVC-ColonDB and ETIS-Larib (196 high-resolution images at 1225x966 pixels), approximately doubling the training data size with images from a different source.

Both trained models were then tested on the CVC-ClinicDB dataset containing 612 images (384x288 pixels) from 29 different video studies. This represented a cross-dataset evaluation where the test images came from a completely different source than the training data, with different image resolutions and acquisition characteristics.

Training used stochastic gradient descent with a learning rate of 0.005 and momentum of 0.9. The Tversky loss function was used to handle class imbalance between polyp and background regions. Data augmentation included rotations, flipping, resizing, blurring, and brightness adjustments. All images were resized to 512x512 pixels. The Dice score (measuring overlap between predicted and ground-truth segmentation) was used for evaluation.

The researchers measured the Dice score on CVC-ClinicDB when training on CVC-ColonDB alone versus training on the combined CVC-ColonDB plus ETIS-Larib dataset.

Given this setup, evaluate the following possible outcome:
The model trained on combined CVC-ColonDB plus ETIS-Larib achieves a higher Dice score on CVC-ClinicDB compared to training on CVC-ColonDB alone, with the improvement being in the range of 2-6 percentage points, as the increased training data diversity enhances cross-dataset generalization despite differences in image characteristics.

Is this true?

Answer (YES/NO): NO